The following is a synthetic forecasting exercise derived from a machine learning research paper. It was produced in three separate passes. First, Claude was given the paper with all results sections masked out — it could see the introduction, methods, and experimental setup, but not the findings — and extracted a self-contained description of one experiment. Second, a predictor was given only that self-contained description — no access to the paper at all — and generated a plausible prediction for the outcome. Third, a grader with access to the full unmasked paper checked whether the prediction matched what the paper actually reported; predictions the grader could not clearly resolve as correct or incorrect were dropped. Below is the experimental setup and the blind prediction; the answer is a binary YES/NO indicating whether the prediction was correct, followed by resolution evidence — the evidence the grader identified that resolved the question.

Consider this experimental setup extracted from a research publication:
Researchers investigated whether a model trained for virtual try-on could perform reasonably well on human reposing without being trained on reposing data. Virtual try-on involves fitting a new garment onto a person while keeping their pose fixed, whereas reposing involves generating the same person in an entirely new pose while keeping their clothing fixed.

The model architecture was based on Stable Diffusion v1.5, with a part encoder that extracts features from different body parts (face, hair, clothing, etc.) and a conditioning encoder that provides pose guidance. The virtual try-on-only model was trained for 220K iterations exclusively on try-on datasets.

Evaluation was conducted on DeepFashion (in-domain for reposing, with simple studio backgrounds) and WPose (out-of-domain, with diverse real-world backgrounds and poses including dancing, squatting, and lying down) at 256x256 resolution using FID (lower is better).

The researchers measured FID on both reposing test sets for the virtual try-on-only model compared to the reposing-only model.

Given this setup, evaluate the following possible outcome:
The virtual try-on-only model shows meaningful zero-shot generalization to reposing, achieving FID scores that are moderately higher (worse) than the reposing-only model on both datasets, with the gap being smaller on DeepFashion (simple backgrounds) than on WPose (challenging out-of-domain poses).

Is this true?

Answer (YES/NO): NO